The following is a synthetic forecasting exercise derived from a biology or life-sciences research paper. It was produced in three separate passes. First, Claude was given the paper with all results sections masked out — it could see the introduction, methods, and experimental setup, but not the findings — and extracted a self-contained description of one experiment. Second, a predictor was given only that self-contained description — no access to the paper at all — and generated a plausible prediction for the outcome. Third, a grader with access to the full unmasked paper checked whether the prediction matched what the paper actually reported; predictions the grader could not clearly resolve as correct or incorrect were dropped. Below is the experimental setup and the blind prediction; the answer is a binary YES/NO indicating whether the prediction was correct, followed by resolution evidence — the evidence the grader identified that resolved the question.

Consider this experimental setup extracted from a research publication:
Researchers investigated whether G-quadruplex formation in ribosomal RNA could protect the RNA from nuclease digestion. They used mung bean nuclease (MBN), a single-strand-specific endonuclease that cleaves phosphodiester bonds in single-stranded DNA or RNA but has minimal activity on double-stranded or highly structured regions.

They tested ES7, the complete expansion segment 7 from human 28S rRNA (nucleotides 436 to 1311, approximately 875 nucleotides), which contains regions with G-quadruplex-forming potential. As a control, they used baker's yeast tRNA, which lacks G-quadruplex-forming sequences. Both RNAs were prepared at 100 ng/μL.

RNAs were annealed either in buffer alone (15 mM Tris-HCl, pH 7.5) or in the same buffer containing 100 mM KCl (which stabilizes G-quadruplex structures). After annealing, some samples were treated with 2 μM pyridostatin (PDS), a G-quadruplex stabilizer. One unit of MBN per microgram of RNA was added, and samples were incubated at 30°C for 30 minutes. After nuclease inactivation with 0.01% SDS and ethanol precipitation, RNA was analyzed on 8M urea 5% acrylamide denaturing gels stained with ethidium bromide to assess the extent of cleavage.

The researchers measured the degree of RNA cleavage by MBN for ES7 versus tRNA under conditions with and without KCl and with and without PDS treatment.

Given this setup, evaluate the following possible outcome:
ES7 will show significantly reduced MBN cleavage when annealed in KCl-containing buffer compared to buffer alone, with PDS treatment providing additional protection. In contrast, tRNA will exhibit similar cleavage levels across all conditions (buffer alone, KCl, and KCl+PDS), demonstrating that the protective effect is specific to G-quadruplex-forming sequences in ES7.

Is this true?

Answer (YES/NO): NO